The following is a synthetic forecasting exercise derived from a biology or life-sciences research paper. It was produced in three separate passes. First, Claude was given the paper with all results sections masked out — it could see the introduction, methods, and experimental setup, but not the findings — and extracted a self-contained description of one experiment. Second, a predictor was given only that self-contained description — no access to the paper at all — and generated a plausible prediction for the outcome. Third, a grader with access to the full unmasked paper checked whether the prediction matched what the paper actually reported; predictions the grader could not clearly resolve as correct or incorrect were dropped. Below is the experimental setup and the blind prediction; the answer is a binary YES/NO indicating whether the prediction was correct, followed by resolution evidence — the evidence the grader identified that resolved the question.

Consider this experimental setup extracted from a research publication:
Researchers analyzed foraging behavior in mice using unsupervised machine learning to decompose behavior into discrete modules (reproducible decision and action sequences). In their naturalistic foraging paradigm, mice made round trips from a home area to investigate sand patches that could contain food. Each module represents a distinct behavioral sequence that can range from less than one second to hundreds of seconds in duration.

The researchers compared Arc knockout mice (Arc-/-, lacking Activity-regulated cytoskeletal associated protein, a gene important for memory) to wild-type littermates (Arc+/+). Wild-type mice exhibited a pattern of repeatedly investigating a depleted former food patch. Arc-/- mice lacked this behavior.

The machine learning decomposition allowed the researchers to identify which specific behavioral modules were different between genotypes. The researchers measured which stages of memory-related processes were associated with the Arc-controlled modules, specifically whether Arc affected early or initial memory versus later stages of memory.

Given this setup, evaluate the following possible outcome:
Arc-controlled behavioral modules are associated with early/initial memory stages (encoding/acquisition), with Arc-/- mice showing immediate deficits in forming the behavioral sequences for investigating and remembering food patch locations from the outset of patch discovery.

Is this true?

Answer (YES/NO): NO